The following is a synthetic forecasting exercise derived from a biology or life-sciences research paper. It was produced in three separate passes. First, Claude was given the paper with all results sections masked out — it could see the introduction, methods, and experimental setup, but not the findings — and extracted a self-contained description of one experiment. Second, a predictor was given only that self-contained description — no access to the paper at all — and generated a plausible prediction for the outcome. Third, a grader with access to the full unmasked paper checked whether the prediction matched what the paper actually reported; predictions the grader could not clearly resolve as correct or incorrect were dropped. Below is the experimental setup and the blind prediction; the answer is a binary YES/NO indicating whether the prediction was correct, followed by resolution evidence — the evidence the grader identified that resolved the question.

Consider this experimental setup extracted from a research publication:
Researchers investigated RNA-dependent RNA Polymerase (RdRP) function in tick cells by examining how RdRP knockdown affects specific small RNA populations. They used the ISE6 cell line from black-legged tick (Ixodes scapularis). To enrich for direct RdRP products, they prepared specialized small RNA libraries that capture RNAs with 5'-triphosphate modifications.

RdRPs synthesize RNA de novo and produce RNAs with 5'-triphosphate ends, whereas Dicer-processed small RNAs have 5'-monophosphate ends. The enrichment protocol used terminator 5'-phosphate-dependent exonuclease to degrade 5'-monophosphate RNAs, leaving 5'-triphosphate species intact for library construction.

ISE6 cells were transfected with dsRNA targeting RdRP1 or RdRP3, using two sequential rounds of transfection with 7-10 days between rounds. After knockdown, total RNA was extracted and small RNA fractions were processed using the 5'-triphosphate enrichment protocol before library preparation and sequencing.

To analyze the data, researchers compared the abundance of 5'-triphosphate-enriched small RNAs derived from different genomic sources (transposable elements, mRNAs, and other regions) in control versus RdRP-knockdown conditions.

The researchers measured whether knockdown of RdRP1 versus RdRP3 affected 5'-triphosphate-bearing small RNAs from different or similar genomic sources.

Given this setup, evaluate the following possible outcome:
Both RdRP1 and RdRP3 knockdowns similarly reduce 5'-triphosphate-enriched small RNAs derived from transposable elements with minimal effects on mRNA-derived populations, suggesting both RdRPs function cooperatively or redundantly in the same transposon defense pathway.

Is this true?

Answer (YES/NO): NO